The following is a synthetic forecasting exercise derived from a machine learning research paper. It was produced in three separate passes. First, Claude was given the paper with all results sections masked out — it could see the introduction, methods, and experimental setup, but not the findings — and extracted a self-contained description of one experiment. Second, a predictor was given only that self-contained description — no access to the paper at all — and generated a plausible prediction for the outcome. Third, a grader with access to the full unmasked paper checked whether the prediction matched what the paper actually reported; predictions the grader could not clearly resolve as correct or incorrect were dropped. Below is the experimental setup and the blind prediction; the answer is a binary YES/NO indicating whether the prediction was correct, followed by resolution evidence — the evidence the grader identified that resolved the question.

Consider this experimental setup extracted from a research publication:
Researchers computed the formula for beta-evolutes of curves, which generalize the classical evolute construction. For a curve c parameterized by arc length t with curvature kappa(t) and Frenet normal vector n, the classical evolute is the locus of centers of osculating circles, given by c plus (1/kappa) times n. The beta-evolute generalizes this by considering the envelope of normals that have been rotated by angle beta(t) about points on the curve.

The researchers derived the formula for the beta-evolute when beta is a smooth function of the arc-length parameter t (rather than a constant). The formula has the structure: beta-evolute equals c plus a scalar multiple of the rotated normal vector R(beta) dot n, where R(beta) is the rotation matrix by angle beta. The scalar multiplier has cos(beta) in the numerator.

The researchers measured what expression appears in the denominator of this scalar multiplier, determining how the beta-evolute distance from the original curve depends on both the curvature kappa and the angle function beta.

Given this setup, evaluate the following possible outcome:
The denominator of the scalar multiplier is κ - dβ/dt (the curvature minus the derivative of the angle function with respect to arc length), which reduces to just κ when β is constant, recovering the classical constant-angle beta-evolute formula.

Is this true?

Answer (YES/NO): NO